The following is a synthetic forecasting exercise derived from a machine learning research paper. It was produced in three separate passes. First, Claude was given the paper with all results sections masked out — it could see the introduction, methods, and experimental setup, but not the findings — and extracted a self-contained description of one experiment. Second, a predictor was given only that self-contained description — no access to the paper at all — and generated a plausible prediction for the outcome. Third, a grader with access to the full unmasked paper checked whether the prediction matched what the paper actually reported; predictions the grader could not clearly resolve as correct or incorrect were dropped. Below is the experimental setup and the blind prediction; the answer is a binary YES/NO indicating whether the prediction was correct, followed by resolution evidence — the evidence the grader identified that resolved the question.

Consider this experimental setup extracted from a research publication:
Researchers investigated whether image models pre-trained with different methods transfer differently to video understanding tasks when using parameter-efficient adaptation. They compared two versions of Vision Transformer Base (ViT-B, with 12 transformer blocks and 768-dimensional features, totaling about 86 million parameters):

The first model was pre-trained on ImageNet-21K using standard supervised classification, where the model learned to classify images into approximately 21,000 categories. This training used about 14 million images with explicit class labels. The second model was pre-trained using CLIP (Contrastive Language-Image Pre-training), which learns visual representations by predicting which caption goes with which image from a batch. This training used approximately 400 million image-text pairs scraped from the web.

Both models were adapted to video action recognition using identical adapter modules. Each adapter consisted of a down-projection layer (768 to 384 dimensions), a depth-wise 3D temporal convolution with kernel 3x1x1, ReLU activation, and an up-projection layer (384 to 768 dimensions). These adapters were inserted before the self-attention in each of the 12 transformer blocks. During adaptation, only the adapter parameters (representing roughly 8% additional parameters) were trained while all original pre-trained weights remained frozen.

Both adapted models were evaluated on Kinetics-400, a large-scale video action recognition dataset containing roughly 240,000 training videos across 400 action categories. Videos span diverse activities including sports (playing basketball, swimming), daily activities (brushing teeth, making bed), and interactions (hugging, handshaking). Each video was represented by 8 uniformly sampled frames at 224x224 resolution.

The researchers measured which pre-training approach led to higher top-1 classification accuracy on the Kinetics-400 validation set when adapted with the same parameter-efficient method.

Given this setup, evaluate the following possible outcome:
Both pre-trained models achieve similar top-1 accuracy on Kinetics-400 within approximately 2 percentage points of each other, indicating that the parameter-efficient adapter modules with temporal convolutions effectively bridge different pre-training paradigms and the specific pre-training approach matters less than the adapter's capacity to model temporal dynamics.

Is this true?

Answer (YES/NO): NO